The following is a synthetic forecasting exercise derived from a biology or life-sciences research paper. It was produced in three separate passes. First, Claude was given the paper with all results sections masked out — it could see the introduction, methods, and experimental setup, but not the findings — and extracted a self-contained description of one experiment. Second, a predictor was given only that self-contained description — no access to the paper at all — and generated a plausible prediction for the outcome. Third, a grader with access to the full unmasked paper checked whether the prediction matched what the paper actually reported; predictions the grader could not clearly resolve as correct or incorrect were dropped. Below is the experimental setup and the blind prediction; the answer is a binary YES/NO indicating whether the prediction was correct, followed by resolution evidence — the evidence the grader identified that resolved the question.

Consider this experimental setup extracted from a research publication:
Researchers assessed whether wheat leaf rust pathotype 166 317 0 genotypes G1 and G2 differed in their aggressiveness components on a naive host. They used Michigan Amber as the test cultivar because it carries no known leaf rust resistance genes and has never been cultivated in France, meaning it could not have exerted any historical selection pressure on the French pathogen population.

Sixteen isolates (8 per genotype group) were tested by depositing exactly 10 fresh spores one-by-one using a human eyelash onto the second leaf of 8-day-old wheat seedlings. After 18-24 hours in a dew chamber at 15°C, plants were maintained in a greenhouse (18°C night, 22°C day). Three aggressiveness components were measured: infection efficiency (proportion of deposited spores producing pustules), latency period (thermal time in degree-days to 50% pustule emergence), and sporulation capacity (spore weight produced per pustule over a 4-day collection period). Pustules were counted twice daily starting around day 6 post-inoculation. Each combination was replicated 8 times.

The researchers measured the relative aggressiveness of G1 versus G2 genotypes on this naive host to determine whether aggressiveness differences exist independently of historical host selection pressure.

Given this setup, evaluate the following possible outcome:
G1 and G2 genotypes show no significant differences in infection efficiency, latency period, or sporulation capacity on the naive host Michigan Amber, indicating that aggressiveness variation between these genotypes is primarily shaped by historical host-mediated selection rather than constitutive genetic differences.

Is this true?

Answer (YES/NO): NO